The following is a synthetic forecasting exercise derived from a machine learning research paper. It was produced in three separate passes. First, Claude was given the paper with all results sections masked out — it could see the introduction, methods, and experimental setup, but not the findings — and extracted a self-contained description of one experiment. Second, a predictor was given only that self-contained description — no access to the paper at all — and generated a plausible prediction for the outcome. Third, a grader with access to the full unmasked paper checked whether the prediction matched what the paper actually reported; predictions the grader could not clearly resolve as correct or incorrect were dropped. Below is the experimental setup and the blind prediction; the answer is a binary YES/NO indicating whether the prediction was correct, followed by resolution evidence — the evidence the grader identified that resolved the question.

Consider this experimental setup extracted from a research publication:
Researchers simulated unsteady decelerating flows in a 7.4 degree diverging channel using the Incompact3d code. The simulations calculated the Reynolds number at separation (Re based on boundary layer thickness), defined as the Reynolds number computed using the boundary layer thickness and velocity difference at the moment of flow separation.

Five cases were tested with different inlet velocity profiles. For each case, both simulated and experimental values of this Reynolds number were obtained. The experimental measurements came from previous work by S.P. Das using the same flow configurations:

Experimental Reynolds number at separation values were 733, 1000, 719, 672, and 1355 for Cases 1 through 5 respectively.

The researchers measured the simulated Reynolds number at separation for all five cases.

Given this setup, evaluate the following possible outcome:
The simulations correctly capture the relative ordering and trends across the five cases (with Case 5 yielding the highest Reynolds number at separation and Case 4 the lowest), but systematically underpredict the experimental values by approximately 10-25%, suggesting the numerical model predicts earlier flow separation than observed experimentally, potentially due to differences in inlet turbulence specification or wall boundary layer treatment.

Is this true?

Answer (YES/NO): NO